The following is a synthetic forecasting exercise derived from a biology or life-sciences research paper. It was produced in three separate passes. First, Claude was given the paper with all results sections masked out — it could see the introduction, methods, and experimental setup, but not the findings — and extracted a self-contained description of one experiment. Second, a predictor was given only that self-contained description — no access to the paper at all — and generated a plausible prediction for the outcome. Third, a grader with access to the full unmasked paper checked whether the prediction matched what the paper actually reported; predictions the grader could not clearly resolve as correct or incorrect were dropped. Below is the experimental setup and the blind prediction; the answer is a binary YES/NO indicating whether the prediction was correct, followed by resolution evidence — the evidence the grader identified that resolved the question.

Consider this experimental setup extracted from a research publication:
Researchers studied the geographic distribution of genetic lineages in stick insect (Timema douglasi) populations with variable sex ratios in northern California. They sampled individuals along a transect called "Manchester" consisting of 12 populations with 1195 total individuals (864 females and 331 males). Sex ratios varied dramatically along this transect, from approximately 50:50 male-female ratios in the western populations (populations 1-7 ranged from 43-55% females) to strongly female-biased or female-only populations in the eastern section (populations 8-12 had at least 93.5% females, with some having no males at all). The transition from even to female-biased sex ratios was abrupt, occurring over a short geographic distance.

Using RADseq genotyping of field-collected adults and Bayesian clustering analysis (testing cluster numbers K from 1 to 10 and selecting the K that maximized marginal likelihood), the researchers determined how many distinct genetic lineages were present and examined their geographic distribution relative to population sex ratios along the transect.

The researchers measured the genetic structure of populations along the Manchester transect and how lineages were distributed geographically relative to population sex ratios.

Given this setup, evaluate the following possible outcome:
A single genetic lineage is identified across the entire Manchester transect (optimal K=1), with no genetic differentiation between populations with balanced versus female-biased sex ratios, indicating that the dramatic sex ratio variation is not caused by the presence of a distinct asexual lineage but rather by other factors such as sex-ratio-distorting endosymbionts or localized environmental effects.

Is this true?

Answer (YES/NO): NO